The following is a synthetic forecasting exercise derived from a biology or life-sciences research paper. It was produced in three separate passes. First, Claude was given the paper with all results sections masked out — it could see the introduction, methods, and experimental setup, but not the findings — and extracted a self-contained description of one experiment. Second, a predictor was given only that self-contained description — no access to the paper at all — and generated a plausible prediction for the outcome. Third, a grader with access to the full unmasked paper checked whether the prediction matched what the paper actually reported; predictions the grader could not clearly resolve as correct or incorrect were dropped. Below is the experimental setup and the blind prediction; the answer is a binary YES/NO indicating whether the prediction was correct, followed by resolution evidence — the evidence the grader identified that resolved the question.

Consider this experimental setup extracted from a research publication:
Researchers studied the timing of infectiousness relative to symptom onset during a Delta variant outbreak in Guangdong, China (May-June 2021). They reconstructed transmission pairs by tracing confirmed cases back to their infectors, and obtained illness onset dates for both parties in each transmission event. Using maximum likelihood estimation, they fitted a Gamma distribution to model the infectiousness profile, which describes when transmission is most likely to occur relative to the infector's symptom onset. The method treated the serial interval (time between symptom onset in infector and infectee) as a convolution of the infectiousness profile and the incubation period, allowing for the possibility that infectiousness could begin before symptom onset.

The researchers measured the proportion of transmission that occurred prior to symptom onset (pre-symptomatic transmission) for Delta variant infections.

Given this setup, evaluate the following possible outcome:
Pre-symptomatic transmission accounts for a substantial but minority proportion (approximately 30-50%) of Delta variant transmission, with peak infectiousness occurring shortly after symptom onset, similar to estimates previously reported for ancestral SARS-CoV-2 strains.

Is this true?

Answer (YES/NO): NO